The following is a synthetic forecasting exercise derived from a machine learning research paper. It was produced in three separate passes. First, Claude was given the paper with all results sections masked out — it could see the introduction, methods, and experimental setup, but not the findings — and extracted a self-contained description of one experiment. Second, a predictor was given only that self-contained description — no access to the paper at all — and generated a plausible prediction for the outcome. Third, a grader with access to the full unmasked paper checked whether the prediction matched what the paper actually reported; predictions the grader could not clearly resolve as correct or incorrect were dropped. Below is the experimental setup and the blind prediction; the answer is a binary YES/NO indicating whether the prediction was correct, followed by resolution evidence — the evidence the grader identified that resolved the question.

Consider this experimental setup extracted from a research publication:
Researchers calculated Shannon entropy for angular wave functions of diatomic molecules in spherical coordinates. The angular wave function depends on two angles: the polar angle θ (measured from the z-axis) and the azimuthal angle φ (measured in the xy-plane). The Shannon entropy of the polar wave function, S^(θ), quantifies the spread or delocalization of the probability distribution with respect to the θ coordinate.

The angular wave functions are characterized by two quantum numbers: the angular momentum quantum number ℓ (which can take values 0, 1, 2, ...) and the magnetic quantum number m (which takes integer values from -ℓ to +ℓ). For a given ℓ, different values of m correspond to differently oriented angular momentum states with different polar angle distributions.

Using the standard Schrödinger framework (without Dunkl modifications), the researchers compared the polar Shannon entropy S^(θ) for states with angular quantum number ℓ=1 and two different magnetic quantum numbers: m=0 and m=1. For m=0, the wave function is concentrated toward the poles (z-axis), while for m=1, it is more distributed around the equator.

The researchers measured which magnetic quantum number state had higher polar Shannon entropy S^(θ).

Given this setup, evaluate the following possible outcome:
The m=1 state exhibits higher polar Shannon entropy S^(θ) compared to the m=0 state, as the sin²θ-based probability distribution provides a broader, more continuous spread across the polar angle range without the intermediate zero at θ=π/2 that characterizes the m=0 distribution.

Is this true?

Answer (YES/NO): YES